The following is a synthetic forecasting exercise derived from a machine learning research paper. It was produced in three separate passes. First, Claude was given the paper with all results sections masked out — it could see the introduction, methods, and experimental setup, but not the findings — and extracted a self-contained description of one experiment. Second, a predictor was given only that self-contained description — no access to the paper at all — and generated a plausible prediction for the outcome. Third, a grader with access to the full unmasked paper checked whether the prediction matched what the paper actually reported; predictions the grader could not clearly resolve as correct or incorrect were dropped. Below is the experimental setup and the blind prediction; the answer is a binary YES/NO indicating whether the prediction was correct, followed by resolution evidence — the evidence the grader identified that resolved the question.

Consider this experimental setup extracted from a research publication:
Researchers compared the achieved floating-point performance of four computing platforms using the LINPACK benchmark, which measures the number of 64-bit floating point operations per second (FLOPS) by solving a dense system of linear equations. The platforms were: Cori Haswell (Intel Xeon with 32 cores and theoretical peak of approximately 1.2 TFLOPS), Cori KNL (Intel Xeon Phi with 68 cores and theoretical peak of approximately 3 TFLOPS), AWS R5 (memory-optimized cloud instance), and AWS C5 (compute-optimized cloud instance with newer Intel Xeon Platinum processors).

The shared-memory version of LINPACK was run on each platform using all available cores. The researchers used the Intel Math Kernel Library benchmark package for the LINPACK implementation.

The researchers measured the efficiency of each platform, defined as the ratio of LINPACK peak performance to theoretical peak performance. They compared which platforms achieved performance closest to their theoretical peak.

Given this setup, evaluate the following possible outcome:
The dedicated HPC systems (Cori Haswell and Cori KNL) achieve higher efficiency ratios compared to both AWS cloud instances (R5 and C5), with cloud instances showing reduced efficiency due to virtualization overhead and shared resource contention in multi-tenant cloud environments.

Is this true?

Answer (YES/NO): NO